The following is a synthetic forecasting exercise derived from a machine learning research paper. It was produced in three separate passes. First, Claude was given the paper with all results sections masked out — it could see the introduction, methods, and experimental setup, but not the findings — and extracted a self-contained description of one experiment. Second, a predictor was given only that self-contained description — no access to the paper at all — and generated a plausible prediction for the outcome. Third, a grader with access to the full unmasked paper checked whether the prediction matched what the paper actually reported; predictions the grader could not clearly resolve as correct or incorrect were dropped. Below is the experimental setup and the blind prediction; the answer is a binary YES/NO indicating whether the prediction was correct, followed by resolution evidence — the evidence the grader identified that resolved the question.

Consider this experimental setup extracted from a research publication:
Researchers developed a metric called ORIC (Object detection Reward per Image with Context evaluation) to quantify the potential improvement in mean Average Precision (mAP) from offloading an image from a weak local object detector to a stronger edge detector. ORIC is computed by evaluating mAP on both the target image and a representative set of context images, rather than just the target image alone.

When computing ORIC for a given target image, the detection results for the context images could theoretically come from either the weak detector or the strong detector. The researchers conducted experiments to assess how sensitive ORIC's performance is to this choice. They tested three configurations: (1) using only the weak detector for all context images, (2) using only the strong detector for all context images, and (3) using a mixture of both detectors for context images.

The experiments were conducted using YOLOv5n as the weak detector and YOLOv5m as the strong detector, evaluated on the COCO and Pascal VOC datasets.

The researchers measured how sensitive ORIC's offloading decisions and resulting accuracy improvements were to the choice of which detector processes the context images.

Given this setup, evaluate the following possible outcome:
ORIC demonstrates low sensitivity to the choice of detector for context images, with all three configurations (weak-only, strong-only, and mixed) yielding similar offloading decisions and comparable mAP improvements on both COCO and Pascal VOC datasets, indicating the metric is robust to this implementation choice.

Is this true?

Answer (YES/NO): YES